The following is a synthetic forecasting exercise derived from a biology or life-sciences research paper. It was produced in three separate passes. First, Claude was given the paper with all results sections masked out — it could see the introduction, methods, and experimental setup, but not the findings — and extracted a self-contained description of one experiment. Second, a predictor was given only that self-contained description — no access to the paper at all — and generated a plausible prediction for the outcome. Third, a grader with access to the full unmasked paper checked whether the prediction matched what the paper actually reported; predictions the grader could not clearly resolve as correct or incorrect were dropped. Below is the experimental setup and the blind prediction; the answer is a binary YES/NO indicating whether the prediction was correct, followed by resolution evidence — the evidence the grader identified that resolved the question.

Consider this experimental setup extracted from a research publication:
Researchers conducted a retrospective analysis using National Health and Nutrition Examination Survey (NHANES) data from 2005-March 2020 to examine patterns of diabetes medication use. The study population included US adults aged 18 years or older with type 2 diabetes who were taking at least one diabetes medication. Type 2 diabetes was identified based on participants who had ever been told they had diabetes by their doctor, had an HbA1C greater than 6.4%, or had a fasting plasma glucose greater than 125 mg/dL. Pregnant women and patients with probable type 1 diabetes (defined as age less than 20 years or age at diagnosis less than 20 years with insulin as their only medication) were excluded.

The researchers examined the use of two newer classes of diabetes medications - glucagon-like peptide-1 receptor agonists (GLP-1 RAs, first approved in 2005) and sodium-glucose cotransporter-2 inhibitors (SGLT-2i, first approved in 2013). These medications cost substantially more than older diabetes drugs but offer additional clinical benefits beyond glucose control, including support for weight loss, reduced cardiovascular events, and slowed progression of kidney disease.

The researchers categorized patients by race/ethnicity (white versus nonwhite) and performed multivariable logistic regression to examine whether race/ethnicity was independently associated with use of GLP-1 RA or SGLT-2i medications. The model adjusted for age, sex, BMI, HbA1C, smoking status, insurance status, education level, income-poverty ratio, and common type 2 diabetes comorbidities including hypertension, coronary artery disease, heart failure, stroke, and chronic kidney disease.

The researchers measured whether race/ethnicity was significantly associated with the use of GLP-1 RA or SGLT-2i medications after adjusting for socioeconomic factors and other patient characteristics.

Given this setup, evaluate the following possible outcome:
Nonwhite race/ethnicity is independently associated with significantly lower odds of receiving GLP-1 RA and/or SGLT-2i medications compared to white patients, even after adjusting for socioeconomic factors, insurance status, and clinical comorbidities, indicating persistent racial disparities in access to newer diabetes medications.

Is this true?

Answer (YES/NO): NO